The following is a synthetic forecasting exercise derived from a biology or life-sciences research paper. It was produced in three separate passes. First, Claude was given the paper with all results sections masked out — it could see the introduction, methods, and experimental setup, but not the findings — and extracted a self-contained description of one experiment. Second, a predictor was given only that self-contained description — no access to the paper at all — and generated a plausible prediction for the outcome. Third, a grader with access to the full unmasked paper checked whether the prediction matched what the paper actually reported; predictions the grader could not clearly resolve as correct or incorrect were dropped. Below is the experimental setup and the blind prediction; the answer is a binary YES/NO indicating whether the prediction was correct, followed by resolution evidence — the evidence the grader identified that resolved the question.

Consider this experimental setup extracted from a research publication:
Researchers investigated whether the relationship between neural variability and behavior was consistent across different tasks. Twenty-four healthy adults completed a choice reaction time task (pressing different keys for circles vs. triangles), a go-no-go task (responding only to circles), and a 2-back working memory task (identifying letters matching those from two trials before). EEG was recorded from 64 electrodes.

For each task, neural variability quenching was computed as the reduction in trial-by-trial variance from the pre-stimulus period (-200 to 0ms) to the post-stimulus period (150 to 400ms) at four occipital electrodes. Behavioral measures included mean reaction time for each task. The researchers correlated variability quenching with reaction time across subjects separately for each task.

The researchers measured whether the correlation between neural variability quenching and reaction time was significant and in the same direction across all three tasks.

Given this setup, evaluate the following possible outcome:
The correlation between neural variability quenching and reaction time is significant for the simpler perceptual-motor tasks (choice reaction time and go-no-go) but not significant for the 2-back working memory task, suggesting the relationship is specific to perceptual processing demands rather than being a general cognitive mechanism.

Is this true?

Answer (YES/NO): NO